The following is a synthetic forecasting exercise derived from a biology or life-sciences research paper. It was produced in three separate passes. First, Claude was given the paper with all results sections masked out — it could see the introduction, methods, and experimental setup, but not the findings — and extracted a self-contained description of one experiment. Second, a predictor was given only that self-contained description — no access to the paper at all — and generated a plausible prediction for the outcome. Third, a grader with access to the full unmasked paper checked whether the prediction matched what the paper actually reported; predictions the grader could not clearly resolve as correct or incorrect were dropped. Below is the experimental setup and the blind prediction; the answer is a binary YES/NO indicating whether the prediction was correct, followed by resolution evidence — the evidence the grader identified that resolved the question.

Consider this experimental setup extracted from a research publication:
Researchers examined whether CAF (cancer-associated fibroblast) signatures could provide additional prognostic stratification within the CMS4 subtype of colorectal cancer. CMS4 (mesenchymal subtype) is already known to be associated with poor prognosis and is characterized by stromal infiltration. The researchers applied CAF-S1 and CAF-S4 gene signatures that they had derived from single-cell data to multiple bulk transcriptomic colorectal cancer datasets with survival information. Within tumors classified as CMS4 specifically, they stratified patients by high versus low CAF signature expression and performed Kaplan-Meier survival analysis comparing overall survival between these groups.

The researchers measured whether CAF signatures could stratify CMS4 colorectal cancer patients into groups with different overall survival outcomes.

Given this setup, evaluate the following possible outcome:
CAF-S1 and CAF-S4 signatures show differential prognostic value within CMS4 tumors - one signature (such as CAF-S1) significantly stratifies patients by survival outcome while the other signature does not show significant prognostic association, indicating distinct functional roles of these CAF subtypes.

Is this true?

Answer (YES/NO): NO